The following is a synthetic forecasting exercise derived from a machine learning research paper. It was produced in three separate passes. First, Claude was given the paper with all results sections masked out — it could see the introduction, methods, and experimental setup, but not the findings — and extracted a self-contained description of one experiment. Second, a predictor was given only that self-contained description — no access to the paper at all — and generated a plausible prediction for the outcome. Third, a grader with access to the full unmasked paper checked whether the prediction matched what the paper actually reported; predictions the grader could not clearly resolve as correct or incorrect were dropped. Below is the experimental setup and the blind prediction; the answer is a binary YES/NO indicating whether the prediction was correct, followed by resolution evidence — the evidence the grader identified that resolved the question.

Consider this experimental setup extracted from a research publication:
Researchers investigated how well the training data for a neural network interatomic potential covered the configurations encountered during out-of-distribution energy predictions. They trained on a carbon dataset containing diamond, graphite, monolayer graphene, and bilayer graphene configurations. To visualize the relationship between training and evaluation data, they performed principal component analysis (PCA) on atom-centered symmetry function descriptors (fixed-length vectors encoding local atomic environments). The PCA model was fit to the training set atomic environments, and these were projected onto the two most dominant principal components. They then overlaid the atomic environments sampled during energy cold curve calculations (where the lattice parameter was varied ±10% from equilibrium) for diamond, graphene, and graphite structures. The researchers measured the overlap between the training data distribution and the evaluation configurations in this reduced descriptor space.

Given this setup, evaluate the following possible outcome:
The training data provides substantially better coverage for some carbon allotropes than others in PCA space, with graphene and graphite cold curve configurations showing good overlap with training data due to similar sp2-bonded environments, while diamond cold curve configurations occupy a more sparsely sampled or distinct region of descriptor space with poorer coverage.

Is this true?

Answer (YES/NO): YES